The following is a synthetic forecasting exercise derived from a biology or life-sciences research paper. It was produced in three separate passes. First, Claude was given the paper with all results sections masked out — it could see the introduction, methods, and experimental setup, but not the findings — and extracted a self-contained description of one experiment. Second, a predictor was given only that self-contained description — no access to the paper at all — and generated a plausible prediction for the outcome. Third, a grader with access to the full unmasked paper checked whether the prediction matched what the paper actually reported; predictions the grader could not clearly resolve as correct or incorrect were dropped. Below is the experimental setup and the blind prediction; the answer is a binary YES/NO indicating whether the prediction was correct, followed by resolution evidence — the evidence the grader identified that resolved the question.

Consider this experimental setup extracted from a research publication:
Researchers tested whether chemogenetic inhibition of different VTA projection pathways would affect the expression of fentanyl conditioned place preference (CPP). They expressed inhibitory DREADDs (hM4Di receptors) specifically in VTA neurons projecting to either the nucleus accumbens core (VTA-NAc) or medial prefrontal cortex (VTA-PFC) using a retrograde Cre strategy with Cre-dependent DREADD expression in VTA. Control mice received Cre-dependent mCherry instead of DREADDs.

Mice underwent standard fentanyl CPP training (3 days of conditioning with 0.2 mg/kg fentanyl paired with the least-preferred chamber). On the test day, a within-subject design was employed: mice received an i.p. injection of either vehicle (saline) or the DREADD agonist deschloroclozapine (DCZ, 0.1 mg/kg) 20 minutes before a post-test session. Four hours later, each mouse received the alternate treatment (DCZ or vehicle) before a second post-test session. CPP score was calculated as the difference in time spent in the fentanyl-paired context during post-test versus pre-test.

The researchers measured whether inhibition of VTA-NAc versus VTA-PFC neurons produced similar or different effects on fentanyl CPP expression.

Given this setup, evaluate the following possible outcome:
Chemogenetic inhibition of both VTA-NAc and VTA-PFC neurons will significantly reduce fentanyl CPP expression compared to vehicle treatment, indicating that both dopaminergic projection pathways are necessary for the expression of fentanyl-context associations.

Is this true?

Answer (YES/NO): NO